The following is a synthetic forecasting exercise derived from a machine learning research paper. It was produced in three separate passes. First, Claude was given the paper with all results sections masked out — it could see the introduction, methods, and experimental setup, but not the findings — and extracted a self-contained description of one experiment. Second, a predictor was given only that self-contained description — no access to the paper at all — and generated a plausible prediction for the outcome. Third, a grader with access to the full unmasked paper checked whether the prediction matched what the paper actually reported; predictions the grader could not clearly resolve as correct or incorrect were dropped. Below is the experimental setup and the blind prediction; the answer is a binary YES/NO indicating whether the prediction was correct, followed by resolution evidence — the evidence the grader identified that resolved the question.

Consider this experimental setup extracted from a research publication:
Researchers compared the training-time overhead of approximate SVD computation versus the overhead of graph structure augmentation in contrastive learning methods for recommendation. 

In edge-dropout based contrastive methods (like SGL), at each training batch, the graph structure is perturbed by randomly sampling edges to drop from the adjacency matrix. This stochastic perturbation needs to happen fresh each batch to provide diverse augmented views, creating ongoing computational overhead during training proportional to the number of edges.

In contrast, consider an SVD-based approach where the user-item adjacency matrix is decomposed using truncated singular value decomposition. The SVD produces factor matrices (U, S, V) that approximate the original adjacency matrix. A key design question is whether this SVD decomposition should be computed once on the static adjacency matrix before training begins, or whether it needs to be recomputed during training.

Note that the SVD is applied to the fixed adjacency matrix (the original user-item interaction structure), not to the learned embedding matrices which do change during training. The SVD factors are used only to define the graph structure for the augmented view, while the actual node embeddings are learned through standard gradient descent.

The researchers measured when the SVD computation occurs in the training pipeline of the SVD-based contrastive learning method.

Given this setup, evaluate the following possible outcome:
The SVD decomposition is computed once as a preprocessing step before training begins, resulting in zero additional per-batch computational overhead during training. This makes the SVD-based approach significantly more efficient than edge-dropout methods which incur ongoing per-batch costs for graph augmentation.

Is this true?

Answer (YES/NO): YES